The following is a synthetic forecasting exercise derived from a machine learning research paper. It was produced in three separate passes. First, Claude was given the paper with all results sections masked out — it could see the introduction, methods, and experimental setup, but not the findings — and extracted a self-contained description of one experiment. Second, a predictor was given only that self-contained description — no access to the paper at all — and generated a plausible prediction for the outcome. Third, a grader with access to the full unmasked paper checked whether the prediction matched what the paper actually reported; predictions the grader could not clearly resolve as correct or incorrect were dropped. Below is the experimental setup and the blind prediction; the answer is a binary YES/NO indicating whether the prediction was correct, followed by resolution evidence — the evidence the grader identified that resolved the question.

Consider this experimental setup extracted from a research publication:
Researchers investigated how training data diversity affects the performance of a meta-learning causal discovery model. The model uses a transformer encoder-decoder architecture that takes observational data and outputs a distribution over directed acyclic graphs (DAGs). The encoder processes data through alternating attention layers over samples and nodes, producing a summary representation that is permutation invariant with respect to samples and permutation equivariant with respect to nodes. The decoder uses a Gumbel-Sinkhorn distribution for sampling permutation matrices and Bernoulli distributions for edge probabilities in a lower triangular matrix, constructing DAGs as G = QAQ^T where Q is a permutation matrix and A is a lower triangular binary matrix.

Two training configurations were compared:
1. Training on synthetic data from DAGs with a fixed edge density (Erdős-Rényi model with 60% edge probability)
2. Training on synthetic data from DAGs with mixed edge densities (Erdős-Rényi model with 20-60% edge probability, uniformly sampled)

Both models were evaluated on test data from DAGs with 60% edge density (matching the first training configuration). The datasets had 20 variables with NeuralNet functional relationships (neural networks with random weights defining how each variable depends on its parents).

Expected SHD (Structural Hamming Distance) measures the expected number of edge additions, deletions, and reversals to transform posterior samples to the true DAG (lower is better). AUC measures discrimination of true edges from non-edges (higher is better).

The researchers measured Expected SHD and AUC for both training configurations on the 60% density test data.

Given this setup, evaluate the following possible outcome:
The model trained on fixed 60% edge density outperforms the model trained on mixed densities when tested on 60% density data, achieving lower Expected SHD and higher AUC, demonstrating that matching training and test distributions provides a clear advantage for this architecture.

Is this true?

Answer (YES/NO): NO